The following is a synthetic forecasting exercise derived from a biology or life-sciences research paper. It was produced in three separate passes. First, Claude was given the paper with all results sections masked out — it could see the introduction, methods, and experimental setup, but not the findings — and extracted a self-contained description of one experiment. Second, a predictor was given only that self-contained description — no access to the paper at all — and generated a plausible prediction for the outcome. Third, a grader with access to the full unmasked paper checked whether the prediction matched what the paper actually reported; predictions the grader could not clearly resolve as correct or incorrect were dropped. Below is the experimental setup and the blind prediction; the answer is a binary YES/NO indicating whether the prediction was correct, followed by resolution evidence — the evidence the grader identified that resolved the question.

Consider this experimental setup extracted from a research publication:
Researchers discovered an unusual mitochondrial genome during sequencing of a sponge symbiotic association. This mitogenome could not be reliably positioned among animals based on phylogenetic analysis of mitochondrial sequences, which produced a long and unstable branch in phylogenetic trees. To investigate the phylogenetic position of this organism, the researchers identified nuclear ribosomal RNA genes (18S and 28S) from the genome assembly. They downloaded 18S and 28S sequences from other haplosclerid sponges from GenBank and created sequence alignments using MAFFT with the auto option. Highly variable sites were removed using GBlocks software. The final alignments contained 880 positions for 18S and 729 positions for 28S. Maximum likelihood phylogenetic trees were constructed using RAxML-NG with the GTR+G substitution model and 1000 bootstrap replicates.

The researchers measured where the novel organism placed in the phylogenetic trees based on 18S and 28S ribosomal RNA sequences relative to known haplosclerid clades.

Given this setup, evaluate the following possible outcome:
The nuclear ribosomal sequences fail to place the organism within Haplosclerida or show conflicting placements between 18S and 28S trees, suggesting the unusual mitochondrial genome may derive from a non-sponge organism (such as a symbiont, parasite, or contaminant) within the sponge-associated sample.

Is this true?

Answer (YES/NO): NO